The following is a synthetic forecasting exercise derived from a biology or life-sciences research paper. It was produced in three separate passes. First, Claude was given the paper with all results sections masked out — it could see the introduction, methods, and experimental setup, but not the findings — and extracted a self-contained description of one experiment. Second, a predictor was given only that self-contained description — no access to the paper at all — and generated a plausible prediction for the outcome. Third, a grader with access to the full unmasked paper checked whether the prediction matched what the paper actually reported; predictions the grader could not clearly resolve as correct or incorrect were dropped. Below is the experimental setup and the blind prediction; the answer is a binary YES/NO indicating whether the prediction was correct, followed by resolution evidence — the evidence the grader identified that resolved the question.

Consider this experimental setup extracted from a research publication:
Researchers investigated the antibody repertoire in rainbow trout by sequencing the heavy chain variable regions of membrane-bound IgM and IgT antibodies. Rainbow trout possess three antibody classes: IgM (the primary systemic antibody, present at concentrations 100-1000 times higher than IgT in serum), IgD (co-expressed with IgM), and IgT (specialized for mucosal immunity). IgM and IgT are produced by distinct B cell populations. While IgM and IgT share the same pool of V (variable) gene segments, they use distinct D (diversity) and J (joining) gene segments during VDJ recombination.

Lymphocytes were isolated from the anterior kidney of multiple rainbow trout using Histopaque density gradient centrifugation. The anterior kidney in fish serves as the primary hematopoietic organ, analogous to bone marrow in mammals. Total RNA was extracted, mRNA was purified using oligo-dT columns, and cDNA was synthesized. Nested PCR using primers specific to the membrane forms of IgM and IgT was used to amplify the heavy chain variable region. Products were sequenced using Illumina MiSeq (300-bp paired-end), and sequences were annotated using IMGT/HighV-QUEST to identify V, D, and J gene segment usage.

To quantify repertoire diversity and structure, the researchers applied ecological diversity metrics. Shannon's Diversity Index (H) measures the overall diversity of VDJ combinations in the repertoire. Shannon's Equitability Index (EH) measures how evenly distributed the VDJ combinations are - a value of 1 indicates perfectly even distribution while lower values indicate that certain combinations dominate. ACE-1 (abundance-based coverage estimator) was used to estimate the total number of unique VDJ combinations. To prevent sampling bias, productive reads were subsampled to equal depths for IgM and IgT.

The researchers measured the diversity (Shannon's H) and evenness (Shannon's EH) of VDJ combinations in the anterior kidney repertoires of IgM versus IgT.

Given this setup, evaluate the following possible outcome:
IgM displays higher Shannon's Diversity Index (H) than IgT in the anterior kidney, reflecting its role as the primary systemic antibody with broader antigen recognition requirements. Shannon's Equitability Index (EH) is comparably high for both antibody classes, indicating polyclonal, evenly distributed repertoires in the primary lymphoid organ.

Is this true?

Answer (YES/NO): NO